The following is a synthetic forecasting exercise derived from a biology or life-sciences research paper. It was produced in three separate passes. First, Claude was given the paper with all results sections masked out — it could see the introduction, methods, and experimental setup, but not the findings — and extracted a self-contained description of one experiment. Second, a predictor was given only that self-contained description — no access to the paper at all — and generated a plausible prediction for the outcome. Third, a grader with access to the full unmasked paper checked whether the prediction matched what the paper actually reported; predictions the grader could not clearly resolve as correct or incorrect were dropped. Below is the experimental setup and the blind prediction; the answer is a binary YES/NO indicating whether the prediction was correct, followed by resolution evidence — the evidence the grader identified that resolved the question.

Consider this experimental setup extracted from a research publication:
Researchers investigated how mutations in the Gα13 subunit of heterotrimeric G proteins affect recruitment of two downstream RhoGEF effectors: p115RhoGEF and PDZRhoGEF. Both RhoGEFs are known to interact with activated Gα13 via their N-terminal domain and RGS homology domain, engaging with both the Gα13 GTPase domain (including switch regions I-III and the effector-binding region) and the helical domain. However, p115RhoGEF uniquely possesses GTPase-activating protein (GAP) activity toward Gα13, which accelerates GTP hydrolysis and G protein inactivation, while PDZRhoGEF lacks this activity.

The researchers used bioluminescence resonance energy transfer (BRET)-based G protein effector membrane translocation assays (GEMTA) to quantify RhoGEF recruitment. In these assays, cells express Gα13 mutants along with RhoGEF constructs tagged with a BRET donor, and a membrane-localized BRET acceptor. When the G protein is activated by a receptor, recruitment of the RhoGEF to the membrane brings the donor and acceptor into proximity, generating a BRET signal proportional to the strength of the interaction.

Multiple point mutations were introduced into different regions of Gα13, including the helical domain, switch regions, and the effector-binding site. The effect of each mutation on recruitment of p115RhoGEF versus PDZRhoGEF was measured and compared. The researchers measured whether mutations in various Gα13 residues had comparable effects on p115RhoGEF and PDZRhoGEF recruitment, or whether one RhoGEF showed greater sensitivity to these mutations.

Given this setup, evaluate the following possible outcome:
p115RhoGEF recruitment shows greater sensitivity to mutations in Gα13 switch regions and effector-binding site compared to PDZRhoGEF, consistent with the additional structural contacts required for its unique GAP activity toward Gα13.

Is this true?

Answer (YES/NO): YES